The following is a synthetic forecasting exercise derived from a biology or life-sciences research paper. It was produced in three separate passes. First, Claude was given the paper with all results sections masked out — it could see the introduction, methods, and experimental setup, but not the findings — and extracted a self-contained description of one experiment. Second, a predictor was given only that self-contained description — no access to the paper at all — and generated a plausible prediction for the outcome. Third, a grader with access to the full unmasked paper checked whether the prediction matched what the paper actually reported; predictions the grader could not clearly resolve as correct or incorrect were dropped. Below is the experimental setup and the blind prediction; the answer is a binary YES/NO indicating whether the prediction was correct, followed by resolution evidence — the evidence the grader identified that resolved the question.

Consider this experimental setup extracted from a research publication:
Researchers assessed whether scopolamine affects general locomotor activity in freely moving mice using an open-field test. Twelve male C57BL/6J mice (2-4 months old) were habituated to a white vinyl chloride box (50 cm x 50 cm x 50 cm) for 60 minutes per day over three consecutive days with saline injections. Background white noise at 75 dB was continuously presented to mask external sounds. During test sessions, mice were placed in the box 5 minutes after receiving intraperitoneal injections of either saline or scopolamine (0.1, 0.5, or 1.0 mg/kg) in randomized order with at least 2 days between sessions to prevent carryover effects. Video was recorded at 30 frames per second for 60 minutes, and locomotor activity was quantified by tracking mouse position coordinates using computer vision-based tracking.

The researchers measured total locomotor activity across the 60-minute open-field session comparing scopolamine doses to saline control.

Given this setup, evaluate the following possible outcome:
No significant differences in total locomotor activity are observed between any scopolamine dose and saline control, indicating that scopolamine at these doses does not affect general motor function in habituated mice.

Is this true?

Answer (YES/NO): NO